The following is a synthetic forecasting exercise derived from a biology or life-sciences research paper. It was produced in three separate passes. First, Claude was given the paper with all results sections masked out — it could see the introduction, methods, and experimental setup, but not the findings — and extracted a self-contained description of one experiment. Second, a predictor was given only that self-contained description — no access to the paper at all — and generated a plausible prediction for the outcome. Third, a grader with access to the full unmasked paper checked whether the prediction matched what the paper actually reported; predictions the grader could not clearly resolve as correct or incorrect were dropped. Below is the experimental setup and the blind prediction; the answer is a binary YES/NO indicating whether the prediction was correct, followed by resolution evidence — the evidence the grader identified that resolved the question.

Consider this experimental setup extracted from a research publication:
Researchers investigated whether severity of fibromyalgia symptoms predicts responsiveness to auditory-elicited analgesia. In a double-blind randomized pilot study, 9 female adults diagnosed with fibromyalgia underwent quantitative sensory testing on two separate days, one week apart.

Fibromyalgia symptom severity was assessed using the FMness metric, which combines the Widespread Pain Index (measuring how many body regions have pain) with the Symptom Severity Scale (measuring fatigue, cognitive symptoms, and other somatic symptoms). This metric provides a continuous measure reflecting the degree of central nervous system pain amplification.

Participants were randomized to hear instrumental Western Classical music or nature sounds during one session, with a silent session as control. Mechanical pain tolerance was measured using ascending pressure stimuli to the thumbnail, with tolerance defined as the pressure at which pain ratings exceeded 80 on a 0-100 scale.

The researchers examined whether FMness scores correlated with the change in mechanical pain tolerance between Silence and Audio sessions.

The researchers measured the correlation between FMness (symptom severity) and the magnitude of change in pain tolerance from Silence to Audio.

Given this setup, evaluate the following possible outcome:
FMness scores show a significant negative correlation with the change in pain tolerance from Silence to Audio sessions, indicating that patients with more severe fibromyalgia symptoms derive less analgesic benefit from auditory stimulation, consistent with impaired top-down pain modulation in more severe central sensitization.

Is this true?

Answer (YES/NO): NO